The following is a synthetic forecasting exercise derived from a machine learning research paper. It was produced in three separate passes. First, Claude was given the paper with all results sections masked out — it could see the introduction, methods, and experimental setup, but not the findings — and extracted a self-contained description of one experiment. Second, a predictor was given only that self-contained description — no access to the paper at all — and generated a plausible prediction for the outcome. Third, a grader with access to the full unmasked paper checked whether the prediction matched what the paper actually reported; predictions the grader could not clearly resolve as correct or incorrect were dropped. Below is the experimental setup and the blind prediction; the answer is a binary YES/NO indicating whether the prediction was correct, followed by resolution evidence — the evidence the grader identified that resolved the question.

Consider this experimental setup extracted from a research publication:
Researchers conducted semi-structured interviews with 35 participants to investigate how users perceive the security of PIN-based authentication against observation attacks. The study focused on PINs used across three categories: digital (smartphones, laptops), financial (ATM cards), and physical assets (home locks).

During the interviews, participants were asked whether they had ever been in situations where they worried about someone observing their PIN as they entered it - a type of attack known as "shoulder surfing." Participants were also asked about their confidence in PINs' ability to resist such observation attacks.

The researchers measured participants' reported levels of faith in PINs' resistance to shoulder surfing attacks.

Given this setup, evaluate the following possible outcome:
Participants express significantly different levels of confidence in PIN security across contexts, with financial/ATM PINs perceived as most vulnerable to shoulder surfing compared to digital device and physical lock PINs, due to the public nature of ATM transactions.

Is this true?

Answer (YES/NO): NO